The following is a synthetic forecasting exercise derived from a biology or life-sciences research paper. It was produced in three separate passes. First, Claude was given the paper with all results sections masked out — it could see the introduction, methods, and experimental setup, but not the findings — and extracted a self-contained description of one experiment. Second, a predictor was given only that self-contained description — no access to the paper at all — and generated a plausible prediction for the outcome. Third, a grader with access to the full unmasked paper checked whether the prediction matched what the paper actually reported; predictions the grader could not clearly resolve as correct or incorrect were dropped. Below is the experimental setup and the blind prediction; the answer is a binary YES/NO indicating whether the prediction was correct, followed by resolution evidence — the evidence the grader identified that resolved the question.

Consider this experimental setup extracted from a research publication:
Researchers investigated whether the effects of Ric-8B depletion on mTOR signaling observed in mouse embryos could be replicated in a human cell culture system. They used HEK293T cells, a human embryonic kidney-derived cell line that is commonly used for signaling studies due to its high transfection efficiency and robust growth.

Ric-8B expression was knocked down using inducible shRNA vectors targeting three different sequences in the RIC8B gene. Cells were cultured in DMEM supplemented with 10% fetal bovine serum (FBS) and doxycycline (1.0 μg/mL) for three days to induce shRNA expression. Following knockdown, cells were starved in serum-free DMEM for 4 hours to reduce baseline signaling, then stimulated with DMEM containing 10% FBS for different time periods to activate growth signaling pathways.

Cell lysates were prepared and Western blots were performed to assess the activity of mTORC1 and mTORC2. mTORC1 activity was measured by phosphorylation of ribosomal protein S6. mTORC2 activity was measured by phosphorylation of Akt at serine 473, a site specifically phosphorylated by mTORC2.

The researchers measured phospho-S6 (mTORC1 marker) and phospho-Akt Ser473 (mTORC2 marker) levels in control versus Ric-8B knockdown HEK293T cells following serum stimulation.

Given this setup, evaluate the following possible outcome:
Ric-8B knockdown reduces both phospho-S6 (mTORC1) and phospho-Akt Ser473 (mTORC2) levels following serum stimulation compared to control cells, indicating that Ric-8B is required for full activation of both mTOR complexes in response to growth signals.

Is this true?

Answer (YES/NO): NO